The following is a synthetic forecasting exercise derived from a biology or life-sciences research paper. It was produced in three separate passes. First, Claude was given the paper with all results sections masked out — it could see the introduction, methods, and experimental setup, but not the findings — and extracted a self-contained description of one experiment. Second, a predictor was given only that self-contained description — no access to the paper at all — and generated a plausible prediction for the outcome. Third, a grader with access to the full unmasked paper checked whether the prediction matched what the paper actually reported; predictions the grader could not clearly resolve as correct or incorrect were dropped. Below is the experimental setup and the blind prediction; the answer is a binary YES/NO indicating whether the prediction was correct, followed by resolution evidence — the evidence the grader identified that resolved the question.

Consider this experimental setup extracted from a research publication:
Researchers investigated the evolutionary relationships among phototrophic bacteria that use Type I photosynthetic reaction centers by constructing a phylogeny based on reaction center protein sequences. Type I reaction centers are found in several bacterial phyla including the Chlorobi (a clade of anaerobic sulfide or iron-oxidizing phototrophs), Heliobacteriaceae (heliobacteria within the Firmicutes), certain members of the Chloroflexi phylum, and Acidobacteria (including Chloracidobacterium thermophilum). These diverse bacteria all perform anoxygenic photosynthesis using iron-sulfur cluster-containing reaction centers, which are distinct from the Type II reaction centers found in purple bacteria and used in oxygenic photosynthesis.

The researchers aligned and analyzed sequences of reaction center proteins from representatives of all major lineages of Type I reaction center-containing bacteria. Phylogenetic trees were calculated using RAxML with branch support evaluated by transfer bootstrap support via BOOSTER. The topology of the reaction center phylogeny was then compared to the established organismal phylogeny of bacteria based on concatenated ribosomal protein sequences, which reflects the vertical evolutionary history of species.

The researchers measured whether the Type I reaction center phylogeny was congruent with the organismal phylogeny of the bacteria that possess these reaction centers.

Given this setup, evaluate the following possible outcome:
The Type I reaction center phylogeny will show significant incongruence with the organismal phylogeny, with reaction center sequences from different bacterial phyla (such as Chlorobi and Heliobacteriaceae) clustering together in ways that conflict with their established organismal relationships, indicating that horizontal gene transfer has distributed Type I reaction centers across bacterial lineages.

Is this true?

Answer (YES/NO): YES